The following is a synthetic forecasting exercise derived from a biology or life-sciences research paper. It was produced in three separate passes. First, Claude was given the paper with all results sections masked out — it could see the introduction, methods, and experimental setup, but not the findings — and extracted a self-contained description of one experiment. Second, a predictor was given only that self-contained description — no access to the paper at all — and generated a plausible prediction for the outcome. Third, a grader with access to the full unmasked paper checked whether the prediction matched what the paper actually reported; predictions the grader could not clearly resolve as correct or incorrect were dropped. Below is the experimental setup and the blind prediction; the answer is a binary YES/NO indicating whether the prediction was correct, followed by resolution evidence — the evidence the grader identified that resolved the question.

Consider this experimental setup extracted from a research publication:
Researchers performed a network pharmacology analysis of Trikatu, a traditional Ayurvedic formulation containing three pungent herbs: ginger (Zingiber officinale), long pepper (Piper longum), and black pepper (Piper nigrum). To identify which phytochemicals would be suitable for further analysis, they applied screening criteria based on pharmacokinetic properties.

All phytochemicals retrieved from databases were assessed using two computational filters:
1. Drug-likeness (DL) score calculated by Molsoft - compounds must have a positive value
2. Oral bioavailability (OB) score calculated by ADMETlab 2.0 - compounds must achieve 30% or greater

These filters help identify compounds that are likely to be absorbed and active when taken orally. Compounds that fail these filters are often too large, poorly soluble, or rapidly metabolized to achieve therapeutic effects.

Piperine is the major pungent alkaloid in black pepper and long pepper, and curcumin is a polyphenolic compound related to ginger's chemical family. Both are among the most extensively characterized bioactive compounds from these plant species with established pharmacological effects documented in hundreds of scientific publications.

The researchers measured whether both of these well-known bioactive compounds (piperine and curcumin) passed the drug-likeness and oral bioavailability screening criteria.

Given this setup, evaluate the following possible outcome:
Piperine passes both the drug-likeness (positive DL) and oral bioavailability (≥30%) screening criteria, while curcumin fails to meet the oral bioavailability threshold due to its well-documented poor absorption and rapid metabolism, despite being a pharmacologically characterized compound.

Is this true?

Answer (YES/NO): NO